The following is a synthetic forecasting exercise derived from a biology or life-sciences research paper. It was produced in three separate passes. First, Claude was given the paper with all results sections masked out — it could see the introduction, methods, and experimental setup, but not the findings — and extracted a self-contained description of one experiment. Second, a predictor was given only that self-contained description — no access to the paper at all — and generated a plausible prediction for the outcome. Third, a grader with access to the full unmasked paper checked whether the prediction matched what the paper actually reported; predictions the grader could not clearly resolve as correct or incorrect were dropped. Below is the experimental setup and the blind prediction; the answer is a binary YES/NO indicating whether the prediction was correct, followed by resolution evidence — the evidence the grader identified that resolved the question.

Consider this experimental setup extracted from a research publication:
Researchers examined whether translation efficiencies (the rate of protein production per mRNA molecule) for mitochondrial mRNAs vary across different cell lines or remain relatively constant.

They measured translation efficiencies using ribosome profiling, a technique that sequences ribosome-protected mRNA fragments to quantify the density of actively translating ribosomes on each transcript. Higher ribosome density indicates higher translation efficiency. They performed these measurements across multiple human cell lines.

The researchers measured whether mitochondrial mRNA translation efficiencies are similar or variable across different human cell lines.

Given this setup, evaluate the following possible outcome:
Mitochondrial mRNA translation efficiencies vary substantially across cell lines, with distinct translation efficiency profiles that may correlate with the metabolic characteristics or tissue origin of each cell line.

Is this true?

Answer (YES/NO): NO